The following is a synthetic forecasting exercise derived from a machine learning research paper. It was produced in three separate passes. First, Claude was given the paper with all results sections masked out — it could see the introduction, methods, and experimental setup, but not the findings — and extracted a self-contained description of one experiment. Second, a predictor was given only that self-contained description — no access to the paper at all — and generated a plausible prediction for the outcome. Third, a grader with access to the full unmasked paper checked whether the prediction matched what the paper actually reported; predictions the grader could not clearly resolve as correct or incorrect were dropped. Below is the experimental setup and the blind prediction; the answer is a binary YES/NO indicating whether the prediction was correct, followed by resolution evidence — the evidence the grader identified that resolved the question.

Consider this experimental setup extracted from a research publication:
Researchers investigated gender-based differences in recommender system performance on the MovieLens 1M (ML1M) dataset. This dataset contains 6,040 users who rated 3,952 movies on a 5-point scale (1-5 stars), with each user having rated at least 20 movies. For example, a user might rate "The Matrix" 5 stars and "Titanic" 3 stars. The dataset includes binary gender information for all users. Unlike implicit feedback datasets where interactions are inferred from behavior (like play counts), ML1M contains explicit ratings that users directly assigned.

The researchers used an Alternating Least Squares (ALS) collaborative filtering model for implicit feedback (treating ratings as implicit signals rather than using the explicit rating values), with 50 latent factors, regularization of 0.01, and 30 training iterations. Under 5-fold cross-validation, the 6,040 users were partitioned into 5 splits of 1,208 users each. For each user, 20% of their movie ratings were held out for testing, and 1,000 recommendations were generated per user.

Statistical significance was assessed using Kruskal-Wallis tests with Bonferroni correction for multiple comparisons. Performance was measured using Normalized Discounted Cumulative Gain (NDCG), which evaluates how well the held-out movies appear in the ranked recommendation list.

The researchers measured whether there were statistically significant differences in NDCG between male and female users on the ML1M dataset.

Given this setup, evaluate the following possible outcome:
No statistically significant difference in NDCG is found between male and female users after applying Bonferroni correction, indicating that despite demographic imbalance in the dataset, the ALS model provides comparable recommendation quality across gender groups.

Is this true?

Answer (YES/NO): NO